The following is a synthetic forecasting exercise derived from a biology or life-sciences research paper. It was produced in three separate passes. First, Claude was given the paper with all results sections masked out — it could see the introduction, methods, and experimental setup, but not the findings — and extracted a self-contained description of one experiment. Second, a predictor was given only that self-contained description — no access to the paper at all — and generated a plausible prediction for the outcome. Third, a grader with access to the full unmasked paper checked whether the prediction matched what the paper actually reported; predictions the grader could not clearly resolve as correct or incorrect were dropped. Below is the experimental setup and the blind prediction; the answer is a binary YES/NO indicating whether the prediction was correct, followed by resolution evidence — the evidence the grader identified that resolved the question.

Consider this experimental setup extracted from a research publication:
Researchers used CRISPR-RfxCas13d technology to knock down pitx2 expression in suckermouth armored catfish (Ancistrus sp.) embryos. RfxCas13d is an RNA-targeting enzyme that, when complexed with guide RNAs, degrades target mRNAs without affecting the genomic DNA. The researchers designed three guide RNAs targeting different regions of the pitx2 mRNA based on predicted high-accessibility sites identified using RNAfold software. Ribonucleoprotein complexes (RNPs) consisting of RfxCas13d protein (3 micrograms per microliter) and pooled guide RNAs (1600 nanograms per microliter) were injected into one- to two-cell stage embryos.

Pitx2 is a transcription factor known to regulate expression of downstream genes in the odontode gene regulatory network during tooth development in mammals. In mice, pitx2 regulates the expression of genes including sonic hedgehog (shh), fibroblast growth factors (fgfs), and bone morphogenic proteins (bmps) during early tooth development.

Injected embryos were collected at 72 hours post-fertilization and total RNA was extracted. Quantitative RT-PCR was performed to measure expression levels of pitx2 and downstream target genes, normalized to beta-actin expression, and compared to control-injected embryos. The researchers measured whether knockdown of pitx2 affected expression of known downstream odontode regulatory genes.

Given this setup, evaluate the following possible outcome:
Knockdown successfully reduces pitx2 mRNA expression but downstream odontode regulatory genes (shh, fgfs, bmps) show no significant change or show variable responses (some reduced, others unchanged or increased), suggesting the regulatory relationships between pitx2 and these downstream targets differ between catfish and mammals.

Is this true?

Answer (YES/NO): NO